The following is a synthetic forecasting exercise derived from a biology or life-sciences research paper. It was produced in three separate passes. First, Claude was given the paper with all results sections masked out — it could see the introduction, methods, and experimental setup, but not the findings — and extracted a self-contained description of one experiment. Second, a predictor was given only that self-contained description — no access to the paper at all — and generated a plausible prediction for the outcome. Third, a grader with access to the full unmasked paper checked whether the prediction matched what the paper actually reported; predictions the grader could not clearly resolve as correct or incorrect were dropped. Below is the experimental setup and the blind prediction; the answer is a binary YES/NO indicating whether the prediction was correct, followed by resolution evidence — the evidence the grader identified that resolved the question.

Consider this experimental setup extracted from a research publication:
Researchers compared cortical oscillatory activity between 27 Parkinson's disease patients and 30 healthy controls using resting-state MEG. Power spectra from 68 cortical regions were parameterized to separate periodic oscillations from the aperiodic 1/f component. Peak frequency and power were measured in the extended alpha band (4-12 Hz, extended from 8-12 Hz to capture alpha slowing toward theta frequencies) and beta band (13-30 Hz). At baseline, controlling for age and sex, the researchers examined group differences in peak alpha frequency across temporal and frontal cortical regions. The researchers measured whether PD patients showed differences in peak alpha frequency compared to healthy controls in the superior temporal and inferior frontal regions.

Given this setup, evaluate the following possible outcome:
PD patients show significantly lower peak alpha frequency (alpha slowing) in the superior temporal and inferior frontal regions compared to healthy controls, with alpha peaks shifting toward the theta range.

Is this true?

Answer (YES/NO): YES